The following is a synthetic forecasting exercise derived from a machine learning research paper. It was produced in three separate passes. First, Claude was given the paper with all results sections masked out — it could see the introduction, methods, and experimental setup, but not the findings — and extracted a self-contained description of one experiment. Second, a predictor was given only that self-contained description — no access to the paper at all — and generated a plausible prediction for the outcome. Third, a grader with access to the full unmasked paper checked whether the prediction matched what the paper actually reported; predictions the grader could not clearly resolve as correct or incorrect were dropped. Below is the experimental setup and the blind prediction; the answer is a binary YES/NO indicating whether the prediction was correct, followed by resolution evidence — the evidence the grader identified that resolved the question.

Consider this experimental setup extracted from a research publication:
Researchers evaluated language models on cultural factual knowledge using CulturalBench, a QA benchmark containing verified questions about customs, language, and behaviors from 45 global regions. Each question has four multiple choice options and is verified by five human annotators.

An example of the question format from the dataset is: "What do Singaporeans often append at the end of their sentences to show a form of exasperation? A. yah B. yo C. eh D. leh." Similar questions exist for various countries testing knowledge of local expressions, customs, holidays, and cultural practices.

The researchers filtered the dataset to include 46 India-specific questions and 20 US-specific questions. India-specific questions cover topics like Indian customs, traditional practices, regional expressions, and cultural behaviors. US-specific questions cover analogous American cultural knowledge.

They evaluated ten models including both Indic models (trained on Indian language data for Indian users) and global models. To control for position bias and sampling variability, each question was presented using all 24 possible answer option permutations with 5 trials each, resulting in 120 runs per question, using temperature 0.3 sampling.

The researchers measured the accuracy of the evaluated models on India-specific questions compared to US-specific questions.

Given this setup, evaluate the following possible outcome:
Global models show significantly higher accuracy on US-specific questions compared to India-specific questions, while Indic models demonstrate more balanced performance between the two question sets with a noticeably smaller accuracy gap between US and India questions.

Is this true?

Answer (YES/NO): NO